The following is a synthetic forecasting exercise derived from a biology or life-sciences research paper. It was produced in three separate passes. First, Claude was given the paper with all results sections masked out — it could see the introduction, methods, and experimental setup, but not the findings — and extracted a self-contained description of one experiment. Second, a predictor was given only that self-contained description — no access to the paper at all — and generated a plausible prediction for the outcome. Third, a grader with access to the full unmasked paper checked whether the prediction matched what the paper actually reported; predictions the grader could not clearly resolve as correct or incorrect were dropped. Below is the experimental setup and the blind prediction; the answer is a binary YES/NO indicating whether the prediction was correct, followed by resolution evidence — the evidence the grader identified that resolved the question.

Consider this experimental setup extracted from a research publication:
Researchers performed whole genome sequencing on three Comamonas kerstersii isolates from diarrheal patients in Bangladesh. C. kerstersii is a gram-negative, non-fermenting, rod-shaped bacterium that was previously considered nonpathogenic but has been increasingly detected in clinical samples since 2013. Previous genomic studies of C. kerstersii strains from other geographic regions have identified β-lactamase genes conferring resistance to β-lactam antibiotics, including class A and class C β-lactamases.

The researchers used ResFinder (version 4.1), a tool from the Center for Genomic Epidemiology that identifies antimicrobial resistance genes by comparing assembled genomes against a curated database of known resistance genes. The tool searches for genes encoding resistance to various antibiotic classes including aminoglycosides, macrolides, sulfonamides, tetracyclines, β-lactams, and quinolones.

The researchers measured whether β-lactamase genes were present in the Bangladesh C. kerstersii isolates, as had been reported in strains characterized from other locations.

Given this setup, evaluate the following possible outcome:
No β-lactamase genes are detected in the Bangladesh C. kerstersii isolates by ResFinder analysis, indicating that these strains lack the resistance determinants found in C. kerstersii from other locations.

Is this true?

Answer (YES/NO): YES